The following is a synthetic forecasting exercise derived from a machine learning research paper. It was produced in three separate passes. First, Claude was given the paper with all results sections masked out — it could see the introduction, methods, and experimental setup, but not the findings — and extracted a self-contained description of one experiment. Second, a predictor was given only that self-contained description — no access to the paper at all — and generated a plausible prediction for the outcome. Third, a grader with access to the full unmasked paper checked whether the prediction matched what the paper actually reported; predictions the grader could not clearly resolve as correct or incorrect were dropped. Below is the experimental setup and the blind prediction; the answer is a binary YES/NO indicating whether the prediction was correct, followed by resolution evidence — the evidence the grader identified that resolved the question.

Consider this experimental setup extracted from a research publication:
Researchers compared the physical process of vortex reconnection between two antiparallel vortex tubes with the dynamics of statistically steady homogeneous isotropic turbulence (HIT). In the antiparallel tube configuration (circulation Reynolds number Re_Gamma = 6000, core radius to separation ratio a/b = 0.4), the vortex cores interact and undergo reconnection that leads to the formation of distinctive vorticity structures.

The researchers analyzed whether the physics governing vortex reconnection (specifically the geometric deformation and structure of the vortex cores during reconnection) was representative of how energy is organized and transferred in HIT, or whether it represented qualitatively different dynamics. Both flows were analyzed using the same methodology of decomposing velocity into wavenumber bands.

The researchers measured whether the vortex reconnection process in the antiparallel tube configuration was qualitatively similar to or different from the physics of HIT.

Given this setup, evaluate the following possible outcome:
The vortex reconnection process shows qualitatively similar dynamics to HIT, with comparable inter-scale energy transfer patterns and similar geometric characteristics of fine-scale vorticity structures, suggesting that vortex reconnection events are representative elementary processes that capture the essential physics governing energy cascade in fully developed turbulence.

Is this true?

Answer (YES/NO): NO